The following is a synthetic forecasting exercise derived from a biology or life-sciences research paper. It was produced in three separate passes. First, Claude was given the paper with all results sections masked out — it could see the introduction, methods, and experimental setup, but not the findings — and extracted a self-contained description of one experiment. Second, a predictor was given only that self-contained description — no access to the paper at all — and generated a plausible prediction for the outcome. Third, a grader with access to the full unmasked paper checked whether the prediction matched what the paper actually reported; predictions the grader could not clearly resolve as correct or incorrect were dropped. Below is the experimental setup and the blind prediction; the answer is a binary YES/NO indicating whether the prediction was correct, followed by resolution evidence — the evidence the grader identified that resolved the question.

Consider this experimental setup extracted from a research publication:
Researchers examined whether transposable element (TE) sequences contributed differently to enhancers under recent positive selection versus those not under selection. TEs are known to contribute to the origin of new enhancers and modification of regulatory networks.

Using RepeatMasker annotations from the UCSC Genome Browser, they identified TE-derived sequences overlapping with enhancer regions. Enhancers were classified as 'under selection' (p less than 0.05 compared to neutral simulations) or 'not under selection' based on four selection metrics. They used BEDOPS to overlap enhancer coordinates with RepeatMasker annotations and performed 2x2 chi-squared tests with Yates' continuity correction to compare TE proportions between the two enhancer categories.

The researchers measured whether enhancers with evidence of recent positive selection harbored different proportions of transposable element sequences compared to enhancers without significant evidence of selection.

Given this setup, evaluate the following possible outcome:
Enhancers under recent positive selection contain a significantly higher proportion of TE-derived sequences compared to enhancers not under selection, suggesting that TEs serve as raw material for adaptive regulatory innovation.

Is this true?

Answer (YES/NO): NO